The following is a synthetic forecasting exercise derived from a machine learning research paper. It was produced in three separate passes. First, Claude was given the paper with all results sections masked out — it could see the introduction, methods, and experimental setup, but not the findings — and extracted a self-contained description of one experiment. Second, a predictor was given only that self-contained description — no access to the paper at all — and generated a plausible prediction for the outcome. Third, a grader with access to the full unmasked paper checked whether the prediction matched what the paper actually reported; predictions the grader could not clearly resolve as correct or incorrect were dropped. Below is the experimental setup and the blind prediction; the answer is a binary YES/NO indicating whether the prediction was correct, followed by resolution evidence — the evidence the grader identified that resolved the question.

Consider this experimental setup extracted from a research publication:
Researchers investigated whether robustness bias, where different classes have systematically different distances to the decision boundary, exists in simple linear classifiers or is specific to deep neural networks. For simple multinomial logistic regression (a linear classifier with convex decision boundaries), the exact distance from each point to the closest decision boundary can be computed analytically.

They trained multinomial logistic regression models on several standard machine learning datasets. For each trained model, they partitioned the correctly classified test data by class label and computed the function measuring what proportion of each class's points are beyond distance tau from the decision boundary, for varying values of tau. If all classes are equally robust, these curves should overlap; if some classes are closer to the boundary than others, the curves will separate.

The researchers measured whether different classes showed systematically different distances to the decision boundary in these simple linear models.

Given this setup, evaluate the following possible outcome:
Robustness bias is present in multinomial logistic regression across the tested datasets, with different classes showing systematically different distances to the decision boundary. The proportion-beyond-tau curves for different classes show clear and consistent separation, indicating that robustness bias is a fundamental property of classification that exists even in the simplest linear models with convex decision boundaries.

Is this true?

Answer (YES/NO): NO